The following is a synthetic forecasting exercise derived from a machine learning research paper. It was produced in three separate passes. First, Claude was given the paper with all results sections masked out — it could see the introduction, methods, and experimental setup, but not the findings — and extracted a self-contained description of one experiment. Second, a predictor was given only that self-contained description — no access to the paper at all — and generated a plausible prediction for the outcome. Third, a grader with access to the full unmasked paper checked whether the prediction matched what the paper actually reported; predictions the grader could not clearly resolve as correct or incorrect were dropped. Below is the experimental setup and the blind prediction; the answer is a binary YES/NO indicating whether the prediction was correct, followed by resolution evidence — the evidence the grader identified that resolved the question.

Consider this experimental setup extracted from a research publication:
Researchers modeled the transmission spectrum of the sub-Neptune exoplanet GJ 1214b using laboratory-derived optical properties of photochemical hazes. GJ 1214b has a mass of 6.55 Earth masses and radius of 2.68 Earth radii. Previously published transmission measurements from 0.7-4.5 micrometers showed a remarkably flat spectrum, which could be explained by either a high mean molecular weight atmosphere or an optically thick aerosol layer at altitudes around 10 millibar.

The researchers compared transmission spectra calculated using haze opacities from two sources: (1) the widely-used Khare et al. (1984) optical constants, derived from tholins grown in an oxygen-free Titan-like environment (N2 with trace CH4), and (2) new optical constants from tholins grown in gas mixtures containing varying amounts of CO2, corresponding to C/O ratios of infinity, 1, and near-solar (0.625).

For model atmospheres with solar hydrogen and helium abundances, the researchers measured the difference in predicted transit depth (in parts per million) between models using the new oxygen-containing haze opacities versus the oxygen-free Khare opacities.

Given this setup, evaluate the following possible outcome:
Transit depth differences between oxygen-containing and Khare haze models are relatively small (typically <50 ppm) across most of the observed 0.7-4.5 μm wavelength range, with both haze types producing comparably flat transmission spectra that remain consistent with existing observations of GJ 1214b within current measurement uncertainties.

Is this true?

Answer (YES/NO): NO